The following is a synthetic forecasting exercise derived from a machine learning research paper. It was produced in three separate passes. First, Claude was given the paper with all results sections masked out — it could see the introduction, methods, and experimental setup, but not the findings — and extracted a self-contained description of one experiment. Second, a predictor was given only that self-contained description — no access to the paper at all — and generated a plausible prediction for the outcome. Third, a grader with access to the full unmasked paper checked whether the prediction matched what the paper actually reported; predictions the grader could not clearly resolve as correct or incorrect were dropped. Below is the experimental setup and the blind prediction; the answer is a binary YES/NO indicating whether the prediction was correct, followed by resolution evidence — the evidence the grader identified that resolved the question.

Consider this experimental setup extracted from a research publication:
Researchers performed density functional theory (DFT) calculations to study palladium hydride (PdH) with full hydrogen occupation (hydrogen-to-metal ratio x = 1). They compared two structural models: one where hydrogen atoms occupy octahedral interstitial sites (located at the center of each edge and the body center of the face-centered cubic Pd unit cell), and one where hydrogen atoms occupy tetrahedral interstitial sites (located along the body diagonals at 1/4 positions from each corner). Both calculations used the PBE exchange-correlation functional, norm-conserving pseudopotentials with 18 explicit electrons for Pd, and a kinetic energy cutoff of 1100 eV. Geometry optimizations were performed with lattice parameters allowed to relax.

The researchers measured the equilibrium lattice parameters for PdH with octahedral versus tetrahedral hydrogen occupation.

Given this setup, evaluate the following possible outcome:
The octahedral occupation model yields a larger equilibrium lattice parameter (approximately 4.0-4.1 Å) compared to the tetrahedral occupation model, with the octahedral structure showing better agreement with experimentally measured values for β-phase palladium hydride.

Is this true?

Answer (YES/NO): NO